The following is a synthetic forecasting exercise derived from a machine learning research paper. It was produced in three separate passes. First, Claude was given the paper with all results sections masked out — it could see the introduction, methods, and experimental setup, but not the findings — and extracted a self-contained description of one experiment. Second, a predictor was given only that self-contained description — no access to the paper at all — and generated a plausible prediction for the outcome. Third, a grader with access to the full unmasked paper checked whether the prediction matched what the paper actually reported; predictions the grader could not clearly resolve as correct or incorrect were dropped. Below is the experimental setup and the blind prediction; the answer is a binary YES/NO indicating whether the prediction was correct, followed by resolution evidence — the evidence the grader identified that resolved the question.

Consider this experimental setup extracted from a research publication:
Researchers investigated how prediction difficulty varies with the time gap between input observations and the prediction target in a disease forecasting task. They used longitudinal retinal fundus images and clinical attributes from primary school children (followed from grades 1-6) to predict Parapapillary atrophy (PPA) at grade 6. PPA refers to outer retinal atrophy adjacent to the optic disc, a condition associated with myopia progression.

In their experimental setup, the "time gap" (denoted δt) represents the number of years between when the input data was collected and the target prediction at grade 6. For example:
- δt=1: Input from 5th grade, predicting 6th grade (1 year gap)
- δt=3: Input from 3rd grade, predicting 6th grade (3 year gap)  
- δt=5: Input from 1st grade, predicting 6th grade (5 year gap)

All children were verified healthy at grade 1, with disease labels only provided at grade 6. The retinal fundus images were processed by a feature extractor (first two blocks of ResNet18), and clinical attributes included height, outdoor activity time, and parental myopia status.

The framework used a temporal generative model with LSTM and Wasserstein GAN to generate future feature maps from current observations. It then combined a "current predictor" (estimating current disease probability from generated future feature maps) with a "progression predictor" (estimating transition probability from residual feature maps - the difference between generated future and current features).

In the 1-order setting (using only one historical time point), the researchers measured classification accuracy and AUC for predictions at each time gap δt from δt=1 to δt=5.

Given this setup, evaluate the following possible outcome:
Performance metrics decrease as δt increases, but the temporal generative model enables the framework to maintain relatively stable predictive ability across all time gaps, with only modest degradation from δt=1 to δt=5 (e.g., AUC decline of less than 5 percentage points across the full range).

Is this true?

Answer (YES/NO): NO